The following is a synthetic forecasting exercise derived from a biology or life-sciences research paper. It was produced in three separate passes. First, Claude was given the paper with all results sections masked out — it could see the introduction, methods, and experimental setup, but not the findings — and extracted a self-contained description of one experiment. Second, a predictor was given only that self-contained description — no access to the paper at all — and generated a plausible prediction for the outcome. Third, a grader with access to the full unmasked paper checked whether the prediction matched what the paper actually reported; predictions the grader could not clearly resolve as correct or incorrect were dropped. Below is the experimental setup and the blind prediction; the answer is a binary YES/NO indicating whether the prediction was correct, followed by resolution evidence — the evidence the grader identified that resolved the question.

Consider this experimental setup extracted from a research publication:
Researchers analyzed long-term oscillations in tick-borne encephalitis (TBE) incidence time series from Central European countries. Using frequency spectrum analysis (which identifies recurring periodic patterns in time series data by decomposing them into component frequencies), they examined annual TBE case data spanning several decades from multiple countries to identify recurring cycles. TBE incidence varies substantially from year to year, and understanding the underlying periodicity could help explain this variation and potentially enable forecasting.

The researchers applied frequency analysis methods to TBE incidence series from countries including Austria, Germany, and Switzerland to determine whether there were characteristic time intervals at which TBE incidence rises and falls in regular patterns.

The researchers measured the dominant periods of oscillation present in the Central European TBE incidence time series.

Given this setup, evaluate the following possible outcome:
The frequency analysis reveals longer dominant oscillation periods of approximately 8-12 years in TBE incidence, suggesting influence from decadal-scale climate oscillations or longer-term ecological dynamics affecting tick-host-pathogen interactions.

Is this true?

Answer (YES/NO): YES